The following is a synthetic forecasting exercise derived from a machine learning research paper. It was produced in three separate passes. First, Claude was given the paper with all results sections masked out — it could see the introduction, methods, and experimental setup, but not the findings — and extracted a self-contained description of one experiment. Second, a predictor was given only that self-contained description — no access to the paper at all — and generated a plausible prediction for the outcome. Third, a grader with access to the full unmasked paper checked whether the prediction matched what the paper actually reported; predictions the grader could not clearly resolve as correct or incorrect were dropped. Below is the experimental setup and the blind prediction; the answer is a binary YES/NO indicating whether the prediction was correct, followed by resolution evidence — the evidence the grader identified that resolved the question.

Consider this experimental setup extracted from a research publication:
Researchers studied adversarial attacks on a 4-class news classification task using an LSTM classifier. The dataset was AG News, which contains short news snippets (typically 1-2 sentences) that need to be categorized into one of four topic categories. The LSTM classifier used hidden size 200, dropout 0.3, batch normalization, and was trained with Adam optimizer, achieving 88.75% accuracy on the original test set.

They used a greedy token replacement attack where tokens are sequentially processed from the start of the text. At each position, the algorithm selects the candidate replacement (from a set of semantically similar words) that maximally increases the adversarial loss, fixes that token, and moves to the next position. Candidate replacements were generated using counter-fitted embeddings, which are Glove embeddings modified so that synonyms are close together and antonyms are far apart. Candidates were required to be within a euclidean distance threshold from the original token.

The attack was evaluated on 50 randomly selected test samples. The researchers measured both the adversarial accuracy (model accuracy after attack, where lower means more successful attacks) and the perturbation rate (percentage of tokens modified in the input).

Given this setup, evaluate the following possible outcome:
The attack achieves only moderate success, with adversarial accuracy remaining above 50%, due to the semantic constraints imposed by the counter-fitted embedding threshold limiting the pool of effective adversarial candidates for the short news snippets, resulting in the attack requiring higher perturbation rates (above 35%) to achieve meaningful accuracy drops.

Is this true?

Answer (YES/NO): NO